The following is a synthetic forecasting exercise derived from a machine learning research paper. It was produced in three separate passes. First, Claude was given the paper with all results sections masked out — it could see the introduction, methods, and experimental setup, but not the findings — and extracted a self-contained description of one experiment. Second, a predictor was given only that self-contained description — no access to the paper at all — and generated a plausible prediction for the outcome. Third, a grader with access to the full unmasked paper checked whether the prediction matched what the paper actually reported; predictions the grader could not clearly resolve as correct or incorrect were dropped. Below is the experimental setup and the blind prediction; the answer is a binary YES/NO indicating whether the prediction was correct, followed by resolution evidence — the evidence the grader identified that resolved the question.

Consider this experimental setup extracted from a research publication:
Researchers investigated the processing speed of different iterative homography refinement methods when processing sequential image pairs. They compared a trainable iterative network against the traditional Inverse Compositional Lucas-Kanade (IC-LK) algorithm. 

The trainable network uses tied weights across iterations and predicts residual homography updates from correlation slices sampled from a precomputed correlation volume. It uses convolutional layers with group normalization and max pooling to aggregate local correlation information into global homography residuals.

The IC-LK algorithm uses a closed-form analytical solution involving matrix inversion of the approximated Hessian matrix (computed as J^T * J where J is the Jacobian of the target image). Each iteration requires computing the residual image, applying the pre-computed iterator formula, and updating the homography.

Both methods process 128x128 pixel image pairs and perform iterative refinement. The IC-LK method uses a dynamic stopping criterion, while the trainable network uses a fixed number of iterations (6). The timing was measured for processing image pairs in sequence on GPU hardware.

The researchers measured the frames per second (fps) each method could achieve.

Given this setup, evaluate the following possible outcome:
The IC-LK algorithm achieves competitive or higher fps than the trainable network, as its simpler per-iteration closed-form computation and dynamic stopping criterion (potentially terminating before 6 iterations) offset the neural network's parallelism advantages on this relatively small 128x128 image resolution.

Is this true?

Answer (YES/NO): NO